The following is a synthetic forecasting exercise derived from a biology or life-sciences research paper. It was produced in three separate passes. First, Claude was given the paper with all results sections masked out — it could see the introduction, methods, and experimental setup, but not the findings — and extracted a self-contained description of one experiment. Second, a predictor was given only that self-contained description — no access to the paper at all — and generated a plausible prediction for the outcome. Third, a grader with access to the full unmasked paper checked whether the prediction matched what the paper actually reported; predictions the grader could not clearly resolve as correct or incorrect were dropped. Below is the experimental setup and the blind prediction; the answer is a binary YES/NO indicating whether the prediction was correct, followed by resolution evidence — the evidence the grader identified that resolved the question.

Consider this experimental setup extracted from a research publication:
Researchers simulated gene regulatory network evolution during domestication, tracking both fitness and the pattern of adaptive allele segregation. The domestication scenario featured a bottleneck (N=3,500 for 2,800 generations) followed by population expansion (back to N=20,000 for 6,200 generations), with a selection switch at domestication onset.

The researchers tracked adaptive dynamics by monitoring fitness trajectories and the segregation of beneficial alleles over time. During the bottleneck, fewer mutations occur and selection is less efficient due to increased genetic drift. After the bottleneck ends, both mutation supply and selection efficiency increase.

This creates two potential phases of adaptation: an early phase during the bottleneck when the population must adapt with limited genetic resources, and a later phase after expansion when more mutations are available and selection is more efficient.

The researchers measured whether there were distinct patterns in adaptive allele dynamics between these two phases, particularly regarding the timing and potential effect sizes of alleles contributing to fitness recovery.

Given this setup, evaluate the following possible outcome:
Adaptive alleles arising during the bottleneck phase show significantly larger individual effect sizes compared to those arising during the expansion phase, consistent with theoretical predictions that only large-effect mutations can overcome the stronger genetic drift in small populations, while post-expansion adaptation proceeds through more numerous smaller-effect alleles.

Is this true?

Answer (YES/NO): YES